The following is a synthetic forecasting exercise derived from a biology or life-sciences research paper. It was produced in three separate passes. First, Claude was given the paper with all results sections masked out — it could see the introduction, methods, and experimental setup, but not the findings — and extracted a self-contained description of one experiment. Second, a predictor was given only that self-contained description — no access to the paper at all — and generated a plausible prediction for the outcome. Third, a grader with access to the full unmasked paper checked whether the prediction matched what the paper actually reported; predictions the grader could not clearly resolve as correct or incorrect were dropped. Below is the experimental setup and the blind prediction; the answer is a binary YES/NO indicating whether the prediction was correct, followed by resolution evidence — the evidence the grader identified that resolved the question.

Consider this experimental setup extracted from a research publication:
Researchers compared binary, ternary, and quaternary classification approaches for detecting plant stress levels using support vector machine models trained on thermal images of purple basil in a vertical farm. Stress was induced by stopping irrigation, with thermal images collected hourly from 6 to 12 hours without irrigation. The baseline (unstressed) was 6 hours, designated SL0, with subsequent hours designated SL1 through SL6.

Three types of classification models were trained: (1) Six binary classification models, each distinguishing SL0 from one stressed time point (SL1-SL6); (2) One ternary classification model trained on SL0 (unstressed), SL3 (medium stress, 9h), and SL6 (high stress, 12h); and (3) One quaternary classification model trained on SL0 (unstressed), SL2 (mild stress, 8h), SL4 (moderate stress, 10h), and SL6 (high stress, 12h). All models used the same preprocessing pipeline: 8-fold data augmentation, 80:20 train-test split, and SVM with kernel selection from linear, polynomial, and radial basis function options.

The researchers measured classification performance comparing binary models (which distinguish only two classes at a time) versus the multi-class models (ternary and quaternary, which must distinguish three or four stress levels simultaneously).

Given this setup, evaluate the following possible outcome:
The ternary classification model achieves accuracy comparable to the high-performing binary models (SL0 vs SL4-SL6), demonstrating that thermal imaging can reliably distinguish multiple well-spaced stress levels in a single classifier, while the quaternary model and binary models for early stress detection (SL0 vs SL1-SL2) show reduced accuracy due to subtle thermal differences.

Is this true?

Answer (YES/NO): NO